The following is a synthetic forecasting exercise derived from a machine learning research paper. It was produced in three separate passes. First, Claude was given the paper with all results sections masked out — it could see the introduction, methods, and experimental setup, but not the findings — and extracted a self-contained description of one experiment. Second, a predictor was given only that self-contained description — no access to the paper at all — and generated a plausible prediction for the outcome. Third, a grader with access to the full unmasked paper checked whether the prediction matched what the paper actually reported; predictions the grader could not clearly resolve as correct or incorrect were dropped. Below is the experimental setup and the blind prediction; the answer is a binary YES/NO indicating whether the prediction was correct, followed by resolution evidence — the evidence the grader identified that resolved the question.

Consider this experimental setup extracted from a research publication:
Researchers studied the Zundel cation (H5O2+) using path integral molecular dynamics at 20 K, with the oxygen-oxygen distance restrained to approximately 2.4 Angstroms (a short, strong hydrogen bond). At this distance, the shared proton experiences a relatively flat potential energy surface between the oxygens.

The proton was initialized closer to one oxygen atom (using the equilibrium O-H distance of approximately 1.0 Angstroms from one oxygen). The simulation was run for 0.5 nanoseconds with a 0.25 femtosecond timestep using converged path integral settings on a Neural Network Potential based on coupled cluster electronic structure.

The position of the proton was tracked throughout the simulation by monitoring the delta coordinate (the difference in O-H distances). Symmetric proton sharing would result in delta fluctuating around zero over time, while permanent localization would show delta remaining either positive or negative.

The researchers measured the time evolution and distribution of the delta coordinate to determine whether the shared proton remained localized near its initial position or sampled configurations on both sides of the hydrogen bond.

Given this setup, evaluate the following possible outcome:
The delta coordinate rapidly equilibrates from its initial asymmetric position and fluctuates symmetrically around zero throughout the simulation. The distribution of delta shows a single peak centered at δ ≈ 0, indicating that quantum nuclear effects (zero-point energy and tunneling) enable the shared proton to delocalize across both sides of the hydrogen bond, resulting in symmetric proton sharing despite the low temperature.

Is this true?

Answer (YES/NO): YES